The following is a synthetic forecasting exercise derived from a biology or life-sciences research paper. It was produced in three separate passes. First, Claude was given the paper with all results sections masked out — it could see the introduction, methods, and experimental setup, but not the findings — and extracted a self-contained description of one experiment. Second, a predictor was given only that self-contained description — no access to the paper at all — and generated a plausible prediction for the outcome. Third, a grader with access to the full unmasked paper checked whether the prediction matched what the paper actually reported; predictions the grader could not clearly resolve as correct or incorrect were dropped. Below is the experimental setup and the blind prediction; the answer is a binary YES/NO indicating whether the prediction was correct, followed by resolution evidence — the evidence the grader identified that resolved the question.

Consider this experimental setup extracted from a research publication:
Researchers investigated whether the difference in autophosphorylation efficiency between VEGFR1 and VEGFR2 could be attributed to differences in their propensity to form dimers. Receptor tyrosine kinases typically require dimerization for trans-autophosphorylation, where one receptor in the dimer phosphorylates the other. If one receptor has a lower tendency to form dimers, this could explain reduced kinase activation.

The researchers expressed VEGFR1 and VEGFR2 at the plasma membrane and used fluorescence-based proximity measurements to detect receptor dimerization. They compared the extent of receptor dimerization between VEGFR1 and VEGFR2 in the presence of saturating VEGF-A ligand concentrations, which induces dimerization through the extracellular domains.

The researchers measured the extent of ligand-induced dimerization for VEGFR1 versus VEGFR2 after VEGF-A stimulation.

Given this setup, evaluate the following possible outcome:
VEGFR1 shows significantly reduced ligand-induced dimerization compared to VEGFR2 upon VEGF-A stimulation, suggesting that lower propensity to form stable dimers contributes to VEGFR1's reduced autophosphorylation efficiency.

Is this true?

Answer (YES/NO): NO